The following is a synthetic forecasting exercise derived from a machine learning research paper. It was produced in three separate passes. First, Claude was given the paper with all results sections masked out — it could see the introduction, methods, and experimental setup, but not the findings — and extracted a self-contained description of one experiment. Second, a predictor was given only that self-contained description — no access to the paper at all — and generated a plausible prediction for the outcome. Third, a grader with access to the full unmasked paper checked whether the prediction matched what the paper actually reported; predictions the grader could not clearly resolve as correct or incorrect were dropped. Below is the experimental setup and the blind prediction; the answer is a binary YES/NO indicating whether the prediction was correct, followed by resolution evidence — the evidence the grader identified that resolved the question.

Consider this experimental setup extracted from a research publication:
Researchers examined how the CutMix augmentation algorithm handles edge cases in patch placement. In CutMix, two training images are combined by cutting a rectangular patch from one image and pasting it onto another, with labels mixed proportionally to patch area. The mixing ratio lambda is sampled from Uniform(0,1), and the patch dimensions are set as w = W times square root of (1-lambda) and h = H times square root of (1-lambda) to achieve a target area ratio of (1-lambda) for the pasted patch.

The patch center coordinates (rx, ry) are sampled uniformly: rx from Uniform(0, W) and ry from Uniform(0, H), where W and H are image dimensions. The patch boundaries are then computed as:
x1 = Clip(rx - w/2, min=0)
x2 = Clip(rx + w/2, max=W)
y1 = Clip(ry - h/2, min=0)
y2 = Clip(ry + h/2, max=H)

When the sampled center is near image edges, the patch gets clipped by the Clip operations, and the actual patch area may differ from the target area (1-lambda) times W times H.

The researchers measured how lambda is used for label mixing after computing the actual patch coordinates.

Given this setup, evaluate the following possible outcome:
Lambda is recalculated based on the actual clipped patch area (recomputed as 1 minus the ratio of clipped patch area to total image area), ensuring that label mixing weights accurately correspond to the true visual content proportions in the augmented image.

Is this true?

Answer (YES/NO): YES